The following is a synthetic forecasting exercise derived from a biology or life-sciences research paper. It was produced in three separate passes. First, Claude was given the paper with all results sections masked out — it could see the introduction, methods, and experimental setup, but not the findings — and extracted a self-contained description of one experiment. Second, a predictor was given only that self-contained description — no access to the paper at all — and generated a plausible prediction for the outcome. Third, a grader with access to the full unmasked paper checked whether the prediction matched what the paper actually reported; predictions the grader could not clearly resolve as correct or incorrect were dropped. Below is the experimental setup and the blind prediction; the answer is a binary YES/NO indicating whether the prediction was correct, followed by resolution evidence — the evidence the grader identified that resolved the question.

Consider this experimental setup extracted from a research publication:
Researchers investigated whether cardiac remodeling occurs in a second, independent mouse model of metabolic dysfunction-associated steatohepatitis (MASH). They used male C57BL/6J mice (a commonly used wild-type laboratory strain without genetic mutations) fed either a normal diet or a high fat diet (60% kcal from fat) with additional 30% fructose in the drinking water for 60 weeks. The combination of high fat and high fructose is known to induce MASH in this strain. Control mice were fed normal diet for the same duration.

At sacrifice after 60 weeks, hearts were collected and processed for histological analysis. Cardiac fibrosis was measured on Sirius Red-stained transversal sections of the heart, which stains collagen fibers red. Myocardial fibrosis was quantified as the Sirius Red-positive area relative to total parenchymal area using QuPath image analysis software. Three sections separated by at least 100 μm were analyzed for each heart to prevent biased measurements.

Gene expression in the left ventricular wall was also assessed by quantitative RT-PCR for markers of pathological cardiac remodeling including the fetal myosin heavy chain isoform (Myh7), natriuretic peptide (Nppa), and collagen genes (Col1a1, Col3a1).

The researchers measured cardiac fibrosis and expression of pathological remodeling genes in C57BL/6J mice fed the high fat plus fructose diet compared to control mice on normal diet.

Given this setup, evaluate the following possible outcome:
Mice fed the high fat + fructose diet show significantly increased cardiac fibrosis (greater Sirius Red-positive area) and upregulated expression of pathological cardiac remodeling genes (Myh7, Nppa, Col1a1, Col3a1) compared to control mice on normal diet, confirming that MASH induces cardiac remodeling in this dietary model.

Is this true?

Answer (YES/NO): NO